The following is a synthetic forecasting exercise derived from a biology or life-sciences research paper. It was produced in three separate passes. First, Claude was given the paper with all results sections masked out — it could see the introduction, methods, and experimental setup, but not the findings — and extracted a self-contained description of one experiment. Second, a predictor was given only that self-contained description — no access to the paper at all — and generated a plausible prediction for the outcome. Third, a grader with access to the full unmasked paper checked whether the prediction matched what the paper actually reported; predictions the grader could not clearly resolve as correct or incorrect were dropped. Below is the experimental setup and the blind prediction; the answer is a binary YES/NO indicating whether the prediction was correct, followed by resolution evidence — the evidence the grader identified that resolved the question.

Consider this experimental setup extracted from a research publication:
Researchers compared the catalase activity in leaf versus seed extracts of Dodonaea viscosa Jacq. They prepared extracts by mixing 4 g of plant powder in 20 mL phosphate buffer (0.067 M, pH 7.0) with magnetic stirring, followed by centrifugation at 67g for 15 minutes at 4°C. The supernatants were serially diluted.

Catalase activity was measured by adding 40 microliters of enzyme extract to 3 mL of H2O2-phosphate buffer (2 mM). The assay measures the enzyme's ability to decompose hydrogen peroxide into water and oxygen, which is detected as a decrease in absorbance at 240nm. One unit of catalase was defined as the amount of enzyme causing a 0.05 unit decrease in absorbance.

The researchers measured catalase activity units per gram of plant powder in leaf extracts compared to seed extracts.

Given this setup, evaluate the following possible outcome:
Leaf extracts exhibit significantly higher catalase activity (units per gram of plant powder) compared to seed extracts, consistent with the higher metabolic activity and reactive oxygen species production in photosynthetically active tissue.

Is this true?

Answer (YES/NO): YES